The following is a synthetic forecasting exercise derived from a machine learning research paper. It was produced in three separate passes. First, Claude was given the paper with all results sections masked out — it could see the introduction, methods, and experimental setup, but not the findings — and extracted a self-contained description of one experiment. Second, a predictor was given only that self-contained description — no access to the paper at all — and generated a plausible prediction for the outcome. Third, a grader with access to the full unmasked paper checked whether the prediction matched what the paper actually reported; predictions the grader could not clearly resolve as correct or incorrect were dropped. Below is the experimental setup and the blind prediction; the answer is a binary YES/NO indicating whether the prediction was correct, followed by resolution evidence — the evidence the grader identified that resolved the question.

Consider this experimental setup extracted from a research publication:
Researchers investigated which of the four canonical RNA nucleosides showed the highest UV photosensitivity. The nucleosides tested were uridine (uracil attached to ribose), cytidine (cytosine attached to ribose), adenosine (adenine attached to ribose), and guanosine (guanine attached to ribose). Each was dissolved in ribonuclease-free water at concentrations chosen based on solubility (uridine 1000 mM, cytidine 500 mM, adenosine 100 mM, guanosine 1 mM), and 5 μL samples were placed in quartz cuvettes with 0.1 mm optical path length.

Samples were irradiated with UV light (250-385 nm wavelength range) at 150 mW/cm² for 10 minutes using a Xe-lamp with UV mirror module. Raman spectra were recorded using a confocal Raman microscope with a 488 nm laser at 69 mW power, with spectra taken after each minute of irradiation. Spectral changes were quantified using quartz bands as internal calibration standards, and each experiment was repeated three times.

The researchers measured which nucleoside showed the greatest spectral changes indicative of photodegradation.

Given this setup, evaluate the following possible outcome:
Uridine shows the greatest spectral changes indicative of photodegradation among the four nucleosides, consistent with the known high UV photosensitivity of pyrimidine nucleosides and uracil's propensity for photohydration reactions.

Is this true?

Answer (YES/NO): YES